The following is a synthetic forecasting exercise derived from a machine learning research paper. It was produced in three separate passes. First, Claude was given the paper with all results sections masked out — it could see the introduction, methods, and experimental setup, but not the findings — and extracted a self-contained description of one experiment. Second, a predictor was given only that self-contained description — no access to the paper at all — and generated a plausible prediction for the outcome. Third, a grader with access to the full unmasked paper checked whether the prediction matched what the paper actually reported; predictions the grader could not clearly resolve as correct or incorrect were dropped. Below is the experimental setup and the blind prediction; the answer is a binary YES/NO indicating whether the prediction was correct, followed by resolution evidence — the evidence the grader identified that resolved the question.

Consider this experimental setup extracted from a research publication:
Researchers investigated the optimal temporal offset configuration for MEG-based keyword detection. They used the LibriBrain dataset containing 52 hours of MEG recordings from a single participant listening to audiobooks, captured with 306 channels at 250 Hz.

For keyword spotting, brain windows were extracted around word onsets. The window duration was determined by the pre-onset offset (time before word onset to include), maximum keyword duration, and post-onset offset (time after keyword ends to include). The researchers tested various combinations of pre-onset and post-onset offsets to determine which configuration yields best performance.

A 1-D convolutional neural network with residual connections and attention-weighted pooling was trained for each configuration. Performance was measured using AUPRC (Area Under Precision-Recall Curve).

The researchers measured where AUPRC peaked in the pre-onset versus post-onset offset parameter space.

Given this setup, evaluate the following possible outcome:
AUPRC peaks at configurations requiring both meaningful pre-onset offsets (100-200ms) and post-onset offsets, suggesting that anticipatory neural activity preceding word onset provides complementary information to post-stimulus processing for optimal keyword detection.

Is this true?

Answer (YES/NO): YES